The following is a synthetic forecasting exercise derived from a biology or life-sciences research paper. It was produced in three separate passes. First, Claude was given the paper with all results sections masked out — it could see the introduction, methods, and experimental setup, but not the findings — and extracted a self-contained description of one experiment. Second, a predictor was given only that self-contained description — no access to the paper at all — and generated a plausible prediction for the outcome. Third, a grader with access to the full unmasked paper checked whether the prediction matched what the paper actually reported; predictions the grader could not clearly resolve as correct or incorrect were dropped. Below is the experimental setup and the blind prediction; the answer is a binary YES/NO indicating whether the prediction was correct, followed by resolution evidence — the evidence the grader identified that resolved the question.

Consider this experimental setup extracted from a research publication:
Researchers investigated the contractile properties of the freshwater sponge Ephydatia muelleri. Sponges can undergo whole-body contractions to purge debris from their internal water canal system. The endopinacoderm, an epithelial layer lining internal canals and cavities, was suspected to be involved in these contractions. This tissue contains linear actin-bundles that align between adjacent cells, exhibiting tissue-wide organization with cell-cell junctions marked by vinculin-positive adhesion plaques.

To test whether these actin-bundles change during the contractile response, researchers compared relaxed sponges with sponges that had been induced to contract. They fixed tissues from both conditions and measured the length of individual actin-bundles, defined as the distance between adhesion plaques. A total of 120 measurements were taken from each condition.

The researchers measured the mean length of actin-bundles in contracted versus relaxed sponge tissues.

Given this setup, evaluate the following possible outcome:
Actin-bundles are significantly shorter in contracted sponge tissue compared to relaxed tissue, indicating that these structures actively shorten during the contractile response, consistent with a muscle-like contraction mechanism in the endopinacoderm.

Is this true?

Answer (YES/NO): YES